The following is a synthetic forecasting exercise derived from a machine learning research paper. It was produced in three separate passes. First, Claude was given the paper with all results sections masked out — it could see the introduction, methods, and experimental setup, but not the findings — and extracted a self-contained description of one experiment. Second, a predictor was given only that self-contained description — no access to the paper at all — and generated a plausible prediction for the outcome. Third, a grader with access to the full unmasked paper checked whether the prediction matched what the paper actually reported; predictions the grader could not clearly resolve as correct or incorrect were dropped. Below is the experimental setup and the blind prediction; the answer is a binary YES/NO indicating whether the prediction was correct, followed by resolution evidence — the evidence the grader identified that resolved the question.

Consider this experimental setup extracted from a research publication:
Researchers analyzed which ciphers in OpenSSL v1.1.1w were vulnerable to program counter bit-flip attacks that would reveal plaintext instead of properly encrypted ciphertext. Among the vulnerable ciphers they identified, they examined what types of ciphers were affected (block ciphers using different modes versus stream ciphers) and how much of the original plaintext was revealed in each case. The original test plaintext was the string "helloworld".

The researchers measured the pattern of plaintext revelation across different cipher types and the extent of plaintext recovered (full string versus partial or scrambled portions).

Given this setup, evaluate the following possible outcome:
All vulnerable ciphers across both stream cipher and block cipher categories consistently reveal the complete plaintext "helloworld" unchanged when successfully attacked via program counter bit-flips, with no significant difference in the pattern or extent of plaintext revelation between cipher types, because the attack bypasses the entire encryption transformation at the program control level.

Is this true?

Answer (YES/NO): NO